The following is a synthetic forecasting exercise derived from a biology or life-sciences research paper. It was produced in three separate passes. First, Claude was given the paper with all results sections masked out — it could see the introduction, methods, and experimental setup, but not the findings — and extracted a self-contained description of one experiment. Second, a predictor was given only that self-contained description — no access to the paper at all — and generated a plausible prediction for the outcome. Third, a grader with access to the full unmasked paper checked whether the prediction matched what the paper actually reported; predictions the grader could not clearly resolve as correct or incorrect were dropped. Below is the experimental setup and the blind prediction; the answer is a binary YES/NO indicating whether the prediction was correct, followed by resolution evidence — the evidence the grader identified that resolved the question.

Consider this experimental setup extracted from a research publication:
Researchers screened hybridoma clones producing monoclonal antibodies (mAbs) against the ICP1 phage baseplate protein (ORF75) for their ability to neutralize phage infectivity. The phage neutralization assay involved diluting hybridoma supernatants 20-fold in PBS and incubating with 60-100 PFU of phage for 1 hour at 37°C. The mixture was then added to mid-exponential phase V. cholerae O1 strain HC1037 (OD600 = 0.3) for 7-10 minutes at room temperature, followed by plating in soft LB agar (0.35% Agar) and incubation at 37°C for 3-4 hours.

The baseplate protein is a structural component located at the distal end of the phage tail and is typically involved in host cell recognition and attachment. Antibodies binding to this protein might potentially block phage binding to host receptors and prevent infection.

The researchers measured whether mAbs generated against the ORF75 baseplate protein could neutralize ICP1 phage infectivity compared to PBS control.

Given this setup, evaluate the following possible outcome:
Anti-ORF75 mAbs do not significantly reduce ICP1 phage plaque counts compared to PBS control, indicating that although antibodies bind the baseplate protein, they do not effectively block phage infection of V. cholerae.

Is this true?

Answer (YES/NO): NO